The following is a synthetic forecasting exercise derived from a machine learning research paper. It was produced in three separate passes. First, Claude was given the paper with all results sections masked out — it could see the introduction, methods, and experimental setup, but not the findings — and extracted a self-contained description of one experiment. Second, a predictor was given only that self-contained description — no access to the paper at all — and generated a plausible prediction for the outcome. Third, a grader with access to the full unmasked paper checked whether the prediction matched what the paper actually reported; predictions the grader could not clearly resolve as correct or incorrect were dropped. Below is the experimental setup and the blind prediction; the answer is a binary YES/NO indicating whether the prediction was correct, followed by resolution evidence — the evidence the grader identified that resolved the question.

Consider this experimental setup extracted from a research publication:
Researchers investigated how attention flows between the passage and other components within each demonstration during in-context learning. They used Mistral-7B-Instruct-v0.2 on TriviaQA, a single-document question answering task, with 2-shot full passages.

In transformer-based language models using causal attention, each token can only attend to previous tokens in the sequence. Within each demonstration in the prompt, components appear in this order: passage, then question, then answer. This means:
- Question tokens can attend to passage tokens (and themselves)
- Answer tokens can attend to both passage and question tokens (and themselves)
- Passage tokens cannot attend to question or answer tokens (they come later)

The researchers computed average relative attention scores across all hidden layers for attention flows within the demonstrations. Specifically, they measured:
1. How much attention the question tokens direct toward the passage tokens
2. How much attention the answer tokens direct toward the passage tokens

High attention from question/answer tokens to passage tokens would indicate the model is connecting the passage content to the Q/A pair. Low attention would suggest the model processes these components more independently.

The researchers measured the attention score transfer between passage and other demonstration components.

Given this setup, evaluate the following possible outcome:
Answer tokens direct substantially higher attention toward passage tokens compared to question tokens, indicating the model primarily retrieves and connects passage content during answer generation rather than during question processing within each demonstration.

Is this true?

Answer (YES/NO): NO